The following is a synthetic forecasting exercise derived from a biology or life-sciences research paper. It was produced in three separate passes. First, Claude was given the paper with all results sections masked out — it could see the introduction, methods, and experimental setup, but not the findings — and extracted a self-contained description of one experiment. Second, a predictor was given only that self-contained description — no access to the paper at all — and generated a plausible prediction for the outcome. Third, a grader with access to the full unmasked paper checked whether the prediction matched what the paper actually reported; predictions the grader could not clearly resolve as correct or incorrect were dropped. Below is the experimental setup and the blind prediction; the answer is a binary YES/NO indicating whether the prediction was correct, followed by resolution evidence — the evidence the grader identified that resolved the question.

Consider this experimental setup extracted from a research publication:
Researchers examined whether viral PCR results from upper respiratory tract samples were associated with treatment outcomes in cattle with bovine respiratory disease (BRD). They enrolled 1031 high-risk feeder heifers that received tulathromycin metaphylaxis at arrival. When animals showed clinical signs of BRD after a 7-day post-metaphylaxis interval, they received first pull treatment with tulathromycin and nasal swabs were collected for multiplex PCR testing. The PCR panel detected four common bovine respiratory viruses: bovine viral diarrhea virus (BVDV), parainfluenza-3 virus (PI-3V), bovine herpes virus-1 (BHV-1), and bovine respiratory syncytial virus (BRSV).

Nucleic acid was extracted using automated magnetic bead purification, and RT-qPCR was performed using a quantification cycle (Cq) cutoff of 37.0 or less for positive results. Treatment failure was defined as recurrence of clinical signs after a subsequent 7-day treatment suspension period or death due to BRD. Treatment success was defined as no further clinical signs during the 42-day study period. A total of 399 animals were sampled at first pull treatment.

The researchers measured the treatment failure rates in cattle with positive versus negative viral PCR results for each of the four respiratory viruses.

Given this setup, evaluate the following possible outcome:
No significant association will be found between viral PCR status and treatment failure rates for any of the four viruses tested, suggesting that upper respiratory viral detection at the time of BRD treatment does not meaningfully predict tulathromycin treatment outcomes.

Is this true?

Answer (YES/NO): NO